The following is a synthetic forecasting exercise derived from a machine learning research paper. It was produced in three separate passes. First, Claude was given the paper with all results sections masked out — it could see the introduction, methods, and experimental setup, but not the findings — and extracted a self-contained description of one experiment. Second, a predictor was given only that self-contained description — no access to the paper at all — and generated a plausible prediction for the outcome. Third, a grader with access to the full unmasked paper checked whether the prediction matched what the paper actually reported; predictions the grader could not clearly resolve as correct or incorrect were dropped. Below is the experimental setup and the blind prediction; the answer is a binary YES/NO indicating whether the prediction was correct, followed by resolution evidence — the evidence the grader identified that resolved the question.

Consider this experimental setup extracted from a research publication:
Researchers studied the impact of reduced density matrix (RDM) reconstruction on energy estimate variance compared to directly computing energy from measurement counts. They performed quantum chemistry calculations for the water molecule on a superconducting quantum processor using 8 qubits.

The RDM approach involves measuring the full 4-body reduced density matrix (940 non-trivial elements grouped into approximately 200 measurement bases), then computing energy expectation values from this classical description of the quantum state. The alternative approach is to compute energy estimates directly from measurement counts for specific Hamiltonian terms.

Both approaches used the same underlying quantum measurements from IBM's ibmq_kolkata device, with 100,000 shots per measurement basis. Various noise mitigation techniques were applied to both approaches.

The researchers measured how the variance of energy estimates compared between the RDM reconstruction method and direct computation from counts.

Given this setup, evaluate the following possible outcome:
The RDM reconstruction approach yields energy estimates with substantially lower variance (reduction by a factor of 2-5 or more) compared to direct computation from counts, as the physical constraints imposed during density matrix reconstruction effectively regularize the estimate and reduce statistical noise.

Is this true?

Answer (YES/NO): YES